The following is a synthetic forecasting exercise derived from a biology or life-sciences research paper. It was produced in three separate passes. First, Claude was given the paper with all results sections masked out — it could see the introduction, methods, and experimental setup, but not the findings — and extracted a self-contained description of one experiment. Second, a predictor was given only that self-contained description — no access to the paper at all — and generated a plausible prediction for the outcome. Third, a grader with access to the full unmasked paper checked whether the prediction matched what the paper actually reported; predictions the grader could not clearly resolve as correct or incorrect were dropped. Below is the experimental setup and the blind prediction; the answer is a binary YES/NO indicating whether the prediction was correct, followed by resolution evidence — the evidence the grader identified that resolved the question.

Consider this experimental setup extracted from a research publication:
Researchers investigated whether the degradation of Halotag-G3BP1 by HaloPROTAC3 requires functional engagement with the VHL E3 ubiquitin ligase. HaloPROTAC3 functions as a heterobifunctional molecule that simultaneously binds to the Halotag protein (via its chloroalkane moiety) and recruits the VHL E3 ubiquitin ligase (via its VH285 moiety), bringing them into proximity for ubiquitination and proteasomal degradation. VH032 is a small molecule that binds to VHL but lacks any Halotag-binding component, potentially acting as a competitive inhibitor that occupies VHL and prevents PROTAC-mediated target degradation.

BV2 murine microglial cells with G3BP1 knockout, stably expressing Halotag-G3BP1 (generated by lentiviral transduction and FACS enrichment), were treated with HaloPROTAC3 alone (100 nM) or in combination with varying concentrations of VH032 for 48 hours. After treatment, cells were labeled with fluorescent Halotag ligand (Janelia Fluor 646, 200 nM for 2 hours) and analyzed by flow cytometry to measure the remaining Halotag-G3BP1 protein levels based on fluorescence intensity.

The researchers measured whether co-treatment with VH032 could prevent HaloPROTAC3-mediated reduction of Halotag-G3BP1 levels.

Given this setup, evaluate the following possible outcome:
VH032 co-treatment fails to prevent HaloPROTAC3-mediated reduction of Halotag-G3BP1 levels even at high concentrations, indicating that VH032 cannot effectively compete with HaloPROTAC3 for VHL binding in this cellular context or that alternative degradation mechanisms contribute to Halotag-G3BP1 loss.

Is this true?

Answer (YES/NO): NO